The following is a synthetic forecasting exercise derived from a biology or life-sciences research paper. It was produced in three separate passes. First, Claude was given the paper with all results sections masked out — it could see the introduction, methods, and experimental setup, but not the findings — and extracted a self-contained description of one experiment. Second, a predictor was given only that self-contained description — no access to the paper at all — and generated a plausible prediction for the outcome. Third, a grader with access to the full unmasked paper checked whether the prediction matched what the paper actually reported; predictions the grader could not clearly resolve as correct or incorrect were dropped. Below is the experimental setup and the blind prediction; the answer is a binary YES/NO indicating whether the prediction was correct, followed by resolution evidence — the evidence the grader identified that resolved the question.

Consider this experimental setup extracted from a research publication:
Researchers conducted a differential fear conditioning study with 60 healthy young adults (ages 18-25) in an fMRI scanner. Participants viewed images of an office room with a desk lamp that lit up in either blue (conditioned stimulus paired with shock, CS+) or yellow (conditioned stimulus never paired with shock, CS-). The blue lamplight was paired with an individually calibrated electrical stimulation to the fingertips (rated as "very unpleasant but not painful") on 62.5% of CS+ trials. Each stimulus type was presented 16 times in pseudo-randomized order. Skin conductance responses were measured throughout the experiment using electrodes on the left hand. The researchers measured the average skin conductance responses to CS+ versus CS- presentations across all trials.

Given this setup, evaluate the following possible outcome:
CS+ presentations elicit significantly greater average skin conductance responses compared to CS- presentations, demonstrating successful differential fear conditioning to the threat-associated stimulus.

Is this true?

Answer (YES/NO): YES